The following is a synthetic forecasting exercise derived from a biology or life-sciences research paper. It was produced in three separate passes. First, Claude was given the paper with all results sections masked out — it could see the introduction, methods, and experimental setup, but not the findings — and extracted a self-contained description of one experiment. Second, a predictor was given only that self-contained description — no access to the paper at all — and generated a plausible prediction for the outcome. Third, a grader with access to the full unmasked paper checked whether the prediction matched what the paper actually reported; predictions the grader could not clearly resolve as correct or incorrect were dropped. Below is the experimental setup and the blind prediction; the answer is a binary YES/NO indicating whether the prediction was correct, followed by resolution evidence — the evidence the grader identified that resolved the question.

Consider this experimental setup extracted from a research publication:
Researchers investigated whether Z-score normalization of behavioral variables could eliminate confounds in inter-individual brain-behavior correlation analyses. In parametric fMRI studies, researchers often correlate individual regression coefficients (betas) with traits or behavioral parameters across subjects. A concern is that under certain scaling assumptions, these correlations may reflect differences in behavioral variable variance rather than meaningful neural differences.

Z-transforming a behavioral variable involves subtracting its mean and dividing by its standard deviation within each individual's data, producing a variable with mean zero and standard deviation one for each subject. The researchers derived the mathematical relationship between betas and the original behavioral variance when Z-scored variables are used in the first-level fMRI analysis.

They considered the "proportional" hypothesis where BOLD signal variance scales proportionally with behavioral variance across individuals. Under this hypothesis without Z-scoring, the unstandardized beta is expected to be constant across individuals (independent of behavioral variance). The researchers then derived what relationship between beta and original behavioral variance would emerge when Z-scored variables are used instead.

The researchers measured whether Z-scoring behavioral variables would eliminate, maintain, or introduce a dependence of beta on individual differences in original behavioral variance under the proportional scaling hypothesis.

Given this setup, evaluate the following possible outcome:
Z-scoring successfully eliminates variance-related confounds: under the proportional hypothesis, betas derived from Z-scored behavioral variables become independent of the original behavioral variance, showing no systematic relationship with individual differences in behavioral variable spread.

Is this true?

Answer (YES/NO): NO